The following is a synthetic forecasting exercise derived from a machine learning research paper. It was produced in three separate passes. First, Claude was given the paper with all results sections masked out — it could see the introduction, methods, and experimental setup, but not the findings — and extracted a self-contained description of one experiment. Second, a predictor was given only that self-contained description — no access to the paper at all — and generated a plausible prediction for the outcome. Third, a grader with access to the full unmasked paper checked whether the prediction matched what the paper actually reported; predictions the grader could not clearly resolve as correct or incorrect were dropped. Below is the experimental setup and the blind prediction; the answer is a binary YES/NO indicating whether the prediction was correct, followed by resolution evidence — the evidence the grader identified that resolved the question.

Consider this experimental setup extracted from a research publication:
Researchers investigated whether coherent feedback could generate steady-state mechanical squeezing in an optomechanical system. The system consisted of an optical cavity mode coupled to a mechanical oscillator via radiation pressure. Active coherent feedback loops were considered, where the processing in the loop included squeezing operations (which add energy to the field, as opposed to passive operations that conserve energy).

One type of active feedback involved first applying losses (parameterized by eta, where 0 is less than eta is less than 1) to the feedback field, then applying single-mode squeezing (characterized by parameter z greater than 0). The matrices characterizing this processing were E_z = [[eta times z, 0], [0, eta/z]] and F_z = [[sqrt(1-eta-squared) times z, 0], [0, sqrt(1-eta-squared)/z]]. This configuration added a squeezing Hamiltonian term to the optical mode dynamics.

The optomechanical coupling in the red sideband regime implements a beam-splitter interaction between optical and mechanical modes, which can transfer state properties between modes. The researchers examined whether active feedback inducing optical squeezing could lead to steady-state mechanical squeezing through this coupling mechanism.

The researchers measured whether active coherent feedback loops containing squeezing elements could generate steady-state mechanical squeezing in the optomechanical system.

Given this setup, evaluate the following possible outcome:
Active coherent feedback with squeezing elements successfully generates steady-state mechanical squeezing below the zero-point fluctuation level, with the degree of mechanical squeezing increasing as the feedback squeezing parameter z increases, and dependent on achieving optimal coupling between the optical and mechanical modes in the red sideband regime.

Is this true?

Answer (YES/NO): NO